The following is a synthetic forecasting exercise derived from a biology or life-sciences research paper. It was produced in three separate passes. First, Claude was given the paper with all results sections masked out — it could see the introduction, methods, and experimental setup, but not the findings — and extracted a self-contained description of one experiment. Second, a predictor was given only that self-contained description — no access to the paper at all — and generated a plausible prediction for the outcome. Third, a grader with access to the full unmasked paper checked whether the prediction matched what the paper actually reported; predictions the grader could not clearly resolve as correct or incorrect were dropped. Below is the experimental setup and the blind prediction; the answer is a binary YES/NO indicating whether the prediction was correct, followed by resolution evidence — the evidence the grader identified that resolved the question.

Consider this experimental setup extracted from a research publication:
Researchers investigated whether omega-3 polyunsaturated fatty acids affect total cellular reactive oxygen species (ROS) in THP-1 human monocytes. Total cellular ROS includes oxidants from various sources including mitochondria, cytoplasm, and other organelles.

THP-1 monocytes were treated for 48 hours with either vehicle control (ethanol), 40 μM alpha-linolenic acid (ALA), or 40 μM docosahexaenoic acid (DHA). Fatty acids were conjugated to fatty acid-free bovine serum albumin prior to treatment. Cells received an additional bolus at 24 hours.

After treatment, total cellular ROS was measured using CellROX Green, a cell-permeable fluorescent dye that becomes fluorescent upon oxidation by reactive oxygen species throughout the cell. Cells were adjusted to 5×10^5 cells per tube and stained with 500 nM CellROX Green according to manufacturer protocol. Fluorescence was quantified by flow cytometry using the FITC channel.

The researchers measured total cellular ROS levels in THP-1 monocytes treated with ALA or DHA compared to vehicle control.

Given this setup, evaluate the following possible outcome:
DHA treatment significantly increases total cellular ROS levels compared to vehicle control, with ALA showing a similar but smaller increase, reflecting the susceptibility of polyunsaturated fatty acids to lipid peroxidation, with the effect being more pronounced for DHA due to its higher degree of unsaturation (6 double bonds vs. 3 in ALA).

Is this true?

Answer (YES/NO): NO